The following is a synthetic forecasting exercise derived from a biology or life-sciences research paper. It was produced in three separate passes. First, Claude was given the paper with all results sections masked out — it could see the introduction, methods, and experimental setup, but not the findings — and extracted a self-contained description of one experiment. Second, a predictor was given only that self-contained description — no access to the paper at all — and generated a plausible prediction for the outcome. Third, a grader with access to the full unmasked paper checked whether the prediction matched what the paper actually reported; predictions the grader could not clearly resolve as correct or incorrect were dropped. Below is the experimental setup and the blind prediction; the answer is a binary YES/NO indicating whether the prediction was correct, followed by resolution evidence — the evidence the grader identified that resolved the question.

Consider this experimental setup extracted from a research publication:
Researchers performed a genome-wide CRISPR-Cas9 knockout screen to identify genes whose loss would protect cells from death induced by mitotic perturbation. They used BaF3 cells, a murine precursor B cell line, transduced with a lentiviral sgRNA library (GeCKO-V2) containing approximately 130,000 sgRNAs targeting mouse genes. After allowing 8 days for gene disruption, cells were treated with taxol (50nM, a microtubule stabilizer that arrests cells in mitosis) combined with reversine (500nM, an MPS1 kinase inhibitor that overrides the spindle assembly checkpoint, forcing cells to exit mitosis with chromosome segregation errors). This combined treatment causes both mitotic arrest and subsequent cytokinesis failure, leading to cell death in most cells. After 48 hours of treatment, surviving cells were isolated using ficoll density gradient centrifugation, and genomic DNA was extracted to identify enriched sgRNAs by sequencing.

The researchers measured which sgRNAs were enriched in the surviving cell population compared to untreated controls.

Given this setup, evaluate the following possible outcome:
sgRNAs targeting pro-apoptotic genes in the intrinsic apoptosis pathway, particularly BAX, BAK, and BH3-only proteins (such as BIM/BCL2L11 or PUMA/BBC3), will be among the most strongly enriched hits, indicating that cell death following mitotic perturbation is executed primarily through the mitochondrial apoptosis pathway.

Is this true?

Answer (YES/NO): NO